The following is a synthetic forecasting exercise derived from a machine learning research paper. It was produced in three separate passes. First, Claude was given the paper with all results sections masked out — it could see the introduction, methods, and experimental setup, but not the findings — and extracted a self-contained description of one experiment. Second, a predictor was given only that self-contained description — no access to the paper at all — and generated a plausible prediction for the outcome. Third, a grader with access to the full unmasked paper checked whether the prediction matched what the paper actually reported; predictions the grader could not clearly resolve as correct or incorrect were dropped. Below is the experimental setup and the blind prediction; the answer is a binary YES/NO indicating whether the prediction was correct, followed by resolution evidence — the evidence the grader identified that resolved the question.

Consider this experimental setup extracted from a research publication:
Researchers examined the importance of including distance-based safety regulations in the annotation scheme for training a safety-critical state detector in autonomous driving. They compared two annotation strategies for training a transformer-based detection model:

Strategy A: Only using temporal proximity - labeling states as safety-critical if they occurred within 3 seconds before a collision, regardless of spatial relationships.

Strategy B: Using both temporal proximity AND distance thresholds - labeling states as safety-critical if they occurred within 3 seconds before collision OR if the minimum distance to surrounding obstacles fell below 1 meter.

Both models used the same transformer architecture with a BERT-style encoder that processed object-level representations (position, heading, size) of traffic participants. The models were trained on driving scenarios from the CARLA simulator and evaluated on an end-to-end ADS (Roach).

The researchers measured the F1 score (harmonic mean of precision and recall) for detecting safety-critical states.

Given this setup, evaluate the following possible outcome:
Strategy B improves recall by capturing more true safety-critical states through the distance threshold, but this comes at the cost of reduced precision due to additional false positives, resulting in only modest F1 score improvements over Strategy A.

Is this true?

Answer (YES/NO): YES